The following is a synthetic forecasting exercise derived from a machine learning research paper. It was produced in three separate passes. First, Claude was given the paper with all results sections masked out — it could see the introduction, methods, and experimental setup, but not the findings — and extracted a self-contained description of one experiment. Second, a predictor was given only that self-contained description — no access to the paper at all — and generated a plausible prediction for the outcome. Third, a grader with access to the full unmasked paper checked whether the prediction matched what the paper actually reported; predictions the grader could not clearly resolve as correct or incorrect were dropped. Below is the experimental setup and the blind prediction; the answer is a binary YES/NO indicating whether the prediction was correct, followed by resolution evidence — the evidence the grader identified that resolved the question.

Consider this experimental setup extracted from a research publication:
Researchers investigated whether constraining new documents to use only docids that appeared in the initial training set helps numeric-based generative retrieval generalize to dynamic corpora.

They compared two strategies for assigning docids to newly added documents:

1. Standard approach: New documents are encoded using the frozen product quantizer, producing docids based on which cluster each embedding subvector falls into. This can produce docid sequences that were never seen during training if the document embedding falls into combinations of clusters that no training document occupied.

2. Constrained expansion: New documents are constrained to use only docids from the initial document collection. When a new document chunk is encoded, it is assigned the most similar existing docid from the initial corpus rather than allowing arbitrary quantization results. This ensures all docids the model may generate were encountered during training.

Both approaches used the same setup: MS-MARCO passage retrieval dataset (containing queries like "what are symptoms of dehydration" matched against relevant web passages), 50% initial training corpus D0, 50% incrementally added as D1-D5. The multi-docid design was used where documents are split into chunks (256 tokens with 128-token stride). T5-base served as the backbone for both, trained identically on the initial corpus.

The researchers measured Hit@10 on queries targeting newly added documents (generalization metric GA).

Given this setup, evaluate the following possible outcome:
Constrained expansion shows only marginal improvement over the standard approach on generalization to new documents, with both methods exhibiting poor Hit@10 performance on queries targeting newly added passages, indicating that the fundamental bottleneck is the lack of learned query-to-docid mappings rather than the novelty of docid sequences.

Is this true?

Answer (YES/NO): NO